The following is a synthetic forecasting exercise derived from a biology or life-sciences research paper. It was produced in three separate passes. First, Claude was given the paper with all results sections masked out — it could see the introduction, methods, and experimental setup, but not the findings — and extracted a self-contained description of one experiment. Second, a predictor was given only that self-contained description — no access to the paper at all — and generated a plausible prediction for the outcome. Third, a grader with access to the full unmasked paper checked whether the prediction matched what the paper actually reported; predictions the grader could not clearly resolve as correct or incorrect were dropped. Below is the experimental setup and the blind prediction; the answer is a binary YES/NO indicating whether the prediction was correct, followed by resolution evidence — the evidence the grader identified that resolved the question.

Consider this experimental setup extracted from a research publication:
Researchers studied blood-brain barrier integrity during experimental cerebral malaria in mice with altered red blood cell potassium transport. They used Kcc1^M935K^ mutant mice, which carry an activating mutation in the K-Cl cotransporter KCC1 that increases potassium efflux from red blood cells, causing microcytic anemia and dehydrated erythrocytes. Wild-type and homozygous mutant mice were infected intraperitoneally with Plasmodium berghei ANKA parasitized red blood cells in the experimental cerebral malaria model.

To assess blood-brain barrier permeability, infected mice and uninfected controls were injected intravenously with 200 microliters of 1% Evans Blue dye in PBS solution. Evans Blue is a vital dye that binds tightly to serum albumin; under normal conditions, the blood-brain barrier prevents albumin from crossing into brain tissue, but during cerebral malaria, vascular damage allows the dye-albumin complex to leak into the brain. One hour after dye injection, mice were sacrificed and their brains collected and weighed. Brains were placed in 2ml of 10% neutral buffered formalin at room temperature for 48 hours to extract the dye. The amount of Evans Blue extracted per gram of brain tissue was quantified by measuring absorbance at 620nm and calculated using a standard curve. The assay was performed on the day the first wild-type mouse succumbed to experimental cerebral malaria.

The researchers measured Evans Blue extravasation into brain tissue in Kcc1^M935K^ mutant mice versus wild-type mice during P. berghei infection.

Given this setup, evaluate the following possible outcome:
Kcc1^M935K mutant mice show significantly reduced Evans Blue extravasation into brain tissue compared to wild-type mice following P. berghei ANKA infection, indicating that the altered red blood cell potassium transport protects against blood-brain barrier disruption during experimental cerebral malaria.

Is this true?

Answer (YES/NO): NO